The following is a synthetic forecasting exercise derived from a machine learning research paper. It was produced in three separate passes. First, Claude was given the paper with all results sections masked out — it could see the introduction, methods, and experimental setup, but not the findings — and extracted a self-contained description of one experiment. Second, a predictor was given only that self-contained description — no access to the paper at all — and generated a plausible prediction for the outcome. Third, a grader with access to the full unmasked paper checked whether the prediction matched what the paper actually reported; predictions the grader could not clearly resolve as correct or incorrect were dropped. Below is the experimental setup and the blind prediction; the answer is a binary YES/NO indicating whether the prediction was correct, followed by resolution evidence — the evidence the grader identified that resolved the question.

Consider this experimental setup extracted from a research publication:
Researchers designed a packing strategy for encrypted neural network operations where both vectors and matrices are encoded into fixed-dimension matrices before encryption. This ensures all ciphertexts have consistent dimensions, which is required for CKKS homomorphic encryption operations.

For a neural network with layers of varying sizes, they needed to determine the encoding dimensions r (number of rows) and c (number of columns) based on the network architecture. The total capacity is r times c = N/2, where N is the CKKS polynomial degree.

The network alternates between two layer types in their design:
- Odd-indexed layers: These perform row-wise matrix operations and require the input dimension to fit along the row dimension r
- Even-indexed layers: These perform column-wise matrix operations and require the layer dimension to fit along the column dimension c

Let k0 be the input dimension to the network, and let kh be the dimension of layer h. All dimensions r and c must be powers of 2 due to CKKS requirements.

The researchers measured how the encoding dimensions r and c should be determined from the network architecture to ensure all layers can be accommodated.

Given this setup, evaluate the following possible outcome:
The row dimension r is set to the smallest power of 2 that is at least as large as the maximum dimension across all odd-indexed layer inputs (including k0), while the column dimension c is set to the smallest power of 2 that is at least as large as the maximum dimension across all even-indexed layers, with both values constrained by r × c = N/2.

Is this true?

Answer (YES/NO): NO